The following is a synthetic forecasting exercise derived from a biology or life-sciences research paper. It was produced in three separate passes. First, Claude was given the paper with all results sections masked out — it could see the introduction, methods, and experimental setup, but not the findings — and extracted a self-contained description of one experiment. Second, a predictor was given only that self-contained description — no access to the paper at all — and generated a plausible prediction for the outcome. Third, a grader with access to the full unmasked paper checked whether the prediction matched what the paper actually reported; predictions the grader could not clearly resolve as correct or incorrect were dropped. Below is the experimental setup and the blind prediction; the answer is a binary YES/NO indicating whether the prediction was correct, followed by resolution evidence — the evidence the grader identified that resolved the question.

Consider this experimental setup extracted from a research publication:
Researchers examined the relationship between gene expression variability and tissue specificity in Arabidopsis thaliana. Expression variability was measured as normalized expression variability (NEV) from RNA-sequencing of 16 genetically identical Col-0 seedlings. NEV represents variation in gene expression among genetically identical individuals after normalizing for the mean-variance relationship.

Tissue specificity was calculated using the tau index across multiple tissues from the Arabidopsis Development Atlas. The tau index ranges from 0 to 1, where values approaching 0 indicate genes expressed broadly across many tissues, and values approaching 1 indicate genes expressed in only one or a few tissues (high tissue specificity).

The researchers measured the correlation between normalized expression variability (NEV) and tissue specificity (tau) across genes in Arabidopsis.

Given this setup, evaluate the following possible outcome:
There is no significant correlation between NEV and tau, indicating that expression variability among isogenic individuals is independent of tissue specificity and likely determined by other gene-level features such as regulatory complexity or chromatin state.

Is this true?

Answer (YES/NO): NO